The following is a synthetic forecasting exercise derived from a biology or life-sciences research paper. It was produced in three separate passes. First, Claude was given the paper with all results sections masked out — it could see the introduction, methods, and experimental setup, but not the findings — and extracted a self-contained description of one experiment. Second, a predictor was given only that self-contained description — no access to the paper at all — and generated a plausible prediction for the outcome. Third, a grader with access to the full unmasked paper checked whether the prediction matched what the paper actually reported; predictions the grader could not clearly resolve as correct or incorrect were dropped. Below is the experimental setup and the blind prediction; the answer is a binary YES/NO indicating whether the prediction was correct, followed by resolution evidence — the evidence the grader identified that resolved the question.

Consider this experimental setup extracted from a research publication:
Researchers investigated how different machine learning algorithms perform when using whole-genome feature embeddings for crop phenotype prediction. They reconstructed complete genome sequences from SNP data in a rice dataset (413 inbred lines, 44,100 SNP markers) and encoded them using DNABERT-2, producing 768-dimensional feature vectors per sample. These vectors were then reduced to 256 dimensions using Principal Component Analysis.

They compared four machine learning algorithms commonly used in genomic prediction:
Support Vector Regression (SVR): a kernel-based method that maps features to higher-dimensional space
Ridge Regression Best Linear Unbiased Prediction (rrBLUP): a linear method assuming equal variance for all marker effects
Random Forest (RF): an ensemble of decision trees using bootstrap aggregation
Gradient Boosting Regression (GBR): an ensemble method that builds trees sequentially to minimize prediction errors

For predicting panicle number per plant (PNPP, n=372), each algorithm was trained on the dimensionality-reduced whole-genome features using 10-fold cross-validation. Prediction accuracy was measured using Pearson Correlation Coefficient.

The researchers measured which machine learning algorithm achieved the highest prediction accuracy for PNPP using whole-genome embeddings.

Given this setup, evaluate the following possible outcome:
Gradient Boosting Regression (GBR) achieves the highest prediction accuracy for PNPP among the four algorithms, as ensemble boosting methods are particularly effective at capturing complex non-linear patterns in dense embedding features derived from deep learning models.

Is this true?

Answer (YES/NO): NO